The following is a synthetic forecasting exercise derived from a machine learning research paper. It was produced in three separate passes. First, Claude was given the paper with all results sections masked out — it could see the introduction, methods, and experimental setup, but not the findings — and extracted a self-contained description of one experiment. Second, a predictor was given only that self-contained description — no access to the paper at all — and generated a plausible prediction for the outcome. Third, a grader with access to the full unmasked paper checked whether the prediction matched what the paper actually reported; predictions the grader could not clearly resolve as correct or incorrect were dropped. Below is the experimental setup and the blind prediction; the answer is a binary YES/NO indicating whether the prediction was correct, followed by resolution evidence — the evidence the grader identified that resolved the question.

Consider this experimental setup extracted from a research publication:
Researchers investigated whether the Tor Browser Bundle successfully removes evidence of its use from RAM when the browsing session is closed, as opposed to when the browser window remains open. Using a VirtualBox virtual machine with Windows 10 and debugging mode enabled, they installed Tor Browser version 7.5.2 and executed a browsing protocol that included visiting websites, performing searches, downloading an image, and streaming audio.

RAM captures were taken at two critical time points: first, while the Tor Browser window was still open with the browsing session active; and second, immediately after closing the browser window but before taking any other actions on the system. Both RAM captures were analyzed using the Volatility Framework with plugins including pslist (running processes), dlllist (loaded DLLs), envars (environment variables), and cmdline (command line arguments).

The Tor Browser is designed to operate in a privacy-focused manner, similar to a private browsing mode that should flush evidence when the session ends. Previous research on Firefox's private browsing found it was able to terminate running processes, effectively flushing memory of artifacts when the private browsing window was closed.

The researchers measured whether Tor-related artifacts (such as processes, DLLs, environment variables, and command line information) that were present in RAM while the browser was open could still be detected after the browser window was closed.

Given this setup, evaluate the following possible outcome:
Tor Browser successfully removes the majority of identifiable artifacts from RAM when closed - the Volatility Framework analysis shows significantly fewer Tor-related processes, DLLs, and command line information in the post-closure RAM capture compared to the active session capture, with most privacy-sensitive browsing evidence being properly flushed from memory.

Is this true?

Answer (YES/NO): NO